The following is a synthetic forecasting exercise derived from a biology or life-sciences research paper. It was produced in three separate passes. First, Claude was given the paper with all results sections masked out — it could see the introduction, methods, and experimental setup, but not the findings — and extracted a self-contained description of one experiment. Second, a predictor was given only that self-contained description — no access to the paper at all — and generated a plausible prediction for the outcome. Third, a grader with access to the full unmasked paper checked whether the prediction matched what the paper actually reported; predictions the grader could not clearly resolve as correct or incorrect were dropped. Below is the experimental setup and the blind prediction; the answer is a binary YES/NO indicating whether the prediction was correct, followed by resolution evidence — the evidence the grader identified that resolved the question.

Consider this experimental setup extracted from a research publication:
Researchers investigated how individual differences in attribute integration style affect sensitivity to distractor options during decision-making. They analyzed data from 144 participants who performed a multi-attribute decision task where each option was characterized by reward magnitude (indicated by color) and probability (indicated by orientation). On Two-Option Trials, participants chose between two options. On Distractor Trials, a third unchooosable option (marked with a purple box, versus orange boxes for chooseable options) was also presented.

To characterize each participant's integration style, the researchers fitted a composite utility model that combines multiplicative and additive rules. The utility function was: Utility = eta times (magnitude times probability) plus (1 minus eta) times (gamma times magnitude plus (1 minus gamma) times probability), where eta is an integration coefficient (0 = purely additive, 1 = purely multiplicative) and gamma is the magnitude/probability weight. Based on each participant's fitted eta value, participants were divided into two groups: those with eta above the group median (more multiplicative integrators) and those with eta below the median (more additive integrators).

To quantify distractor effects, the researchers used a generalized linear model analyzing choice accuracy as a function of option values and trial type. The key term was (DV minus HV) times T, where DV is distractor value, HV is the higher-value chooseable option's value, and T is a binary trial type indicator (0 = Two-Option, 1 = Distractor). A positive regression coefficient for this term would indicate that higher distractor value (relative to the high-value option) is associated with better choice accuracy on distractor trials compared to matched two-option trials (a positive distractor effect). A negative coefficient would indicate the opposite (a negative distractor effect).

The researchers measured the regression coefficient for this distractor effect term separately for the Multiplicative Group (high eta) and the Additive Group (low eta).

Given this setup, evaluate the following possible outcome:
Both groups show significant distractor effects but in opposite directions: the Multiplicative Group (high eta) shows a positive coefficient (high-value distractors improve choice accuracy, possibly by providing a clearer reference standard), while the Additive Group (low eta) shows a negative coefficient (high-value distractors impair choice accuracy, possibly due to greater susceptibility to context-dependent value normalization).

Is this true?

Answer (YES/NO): YES